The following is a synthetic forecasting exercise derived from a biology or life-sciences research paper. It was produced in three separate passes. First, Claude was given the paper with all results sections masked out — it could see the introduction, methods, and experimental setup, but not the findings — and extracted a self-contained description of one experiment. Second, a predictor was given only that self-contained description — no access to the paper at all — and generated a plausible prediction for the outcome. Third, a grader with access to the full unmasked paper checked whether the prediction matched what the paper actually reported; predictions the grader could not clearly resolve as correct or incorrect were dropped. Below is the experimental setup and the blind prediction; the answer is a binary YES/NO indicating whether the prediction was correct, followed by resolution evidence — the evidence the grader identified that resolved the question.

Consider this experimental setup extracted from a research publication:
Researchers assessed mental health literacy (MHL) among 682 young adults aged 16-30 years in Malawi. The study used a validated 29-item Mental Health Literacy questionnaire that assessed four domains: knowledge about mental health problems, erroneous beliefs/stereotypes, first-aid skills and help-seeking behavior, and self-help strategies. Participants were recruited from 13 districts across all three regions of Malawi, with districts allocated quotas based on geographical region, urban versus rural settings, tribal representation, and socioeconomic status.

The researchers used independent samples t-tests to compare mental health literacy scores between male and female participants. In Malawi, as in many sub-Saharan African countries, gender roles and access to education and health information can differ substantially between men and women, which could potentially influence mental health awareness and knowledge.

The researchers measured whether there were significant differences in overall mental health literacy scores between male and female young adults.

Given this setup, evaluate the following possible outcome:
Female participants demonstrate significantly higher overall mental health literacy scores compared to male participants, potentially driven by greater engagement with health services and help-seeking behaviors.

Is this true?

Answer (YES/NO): NO